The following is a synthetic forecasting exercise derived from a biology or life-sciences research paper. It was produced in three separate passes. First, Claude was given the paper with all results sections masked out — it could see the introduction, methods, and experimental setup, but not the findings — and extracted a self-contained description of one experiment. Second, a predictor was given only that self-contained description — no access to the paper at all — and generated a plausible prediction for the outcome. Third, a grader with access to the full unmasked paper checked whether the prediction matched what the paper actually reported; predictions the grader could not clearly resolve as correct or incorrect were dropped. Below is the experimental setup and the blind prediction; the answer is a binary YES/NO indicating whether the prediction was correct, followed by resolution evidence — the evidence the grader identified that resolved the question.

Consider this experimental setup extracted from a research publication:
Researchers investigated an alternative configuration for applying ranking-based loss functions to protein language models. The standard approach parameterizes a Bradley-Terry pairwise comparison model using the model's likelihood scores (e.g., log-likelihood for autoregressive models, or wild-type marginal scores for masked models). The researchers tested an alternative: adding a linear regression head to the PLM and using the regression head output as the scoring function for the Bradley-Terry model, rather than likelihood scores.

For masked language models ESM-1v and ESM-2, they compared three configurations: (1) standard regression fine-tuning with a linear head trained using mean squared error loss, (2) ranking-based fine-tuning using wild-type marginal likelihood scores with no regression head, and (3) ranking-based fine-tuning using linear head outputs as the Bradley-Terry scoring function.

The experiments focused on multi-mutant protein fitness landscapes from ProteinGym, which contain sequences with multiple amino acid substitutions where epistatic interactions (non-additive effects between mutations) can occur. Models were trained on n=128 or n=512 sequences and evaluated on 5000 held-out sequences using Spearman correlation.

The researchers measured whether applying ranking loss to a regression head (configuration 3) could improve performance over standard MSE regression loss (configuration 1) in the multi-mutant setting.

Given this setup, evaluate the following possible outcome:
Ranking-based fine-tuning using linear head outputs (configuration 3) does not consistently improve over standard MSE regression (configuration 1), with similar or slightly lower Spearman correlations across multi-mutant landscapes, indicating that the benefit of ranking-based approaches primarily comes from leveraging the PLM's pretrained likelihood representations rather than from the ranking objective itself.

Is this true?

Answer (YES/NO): NO